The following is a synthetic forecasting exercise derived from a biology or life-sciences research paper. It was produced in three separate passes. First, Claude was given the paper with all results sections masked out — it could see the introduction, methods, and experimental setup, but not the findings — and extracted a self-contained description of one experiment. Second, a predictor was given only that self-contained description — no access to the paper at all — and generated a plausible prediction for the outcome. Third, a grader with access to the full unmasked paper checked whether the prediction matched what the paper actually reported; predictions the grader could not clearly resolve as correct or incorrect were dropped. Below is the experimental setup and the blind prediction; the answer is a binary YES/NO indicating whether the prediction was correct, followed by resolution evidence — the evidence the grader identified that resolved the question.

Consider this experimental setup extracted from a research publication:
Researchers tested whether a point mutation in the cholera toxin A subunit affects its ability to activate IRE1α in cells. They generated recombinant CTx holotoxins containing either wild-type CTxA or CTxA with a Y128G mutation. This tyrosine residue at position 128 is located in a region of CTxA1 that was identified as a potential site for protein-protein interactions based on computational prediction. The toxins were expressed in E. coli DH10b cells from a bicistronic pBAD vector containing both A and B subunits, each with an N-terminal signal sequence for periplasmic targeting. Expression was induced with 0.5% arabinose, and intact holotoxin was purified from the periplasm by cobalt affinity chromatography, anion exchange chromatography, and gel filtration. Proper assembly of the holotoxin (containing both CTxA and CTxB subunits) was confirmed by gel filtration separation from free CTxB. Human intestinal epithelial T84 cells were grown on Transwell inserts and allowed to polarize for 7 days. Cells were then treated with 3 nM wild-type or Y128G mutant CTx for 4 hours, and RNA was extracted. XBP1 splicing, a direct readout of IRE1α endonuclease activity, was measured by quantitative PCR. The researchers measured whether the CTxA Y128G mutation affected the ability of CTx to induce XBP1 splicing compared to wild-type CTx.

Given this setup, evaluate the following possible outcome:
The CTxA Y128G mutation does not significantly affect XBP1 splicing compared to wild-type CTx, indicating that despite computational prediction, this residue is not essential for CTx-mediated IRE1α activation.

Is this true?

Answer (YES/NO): NO